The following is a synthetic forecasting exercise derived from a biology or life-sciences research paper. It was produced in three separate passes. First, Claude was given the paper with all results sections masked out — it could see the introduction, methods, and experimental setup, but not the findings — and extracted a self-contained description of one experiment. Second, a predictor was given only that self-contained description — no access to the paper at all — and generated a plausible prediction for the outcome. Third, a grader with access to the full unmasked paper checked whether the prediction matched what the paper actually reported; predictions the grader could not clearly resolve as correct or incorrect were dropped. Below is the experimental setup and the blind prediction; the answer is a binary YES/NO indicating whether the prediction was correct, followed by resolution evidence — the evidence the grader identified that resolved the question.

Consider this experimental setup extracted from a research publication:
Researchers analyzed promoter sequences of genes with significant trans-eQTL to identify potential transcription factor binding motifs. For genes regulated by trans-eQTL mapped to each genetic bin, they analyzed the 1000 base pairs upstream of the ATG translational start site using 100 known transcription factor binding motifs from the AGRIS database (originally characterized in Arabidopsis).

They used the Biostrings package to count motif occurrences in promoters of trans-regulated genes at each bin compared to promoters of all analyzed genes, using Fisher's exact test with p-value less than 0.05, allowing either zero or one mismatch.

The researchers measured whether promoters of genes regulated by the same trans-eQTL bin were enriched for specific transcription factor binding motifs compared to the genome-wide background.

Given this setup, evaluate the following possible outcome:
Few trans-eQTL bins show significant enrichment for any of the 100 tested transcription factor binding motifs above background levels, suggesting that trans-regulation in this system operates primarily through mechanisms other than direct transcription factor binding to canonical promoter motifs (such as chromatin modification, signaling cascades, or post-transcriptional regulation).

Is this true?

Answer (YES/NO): NO